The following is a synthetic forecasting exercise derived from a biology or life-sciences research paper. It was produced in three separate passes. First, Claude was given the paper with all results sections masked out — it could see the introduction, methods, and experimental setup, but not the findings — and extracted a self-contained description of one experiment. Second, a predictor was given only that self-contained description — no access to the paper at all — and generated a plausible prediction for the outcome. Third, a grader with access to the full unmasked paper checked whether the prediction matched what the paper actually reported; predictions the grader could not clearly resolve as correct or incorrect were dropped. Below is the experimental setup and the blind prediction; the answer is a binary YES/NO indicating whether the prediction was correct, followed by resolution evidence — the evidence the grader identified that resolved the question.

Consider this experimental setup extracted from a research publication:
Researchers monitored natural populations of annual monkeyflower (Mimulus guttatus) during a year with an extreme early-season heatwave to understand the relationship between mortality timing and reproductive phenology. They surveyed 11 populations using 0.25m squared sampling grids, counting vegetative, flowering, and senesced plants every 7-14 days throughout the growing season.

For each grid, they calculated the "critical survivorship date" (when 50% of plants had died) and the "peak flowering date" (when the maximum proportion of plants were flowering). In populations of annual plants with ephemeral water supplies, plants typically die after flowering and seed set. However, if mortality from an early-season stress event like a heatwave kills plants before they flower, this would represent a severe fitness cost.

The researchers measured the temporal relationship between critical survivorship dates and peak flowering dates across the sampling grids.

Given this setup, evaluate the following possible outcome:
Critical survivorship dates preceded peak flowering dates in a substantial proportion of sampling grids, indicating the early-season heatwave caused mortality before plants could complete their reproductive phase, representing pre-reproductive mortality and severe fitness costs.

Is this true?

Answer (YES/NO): YES